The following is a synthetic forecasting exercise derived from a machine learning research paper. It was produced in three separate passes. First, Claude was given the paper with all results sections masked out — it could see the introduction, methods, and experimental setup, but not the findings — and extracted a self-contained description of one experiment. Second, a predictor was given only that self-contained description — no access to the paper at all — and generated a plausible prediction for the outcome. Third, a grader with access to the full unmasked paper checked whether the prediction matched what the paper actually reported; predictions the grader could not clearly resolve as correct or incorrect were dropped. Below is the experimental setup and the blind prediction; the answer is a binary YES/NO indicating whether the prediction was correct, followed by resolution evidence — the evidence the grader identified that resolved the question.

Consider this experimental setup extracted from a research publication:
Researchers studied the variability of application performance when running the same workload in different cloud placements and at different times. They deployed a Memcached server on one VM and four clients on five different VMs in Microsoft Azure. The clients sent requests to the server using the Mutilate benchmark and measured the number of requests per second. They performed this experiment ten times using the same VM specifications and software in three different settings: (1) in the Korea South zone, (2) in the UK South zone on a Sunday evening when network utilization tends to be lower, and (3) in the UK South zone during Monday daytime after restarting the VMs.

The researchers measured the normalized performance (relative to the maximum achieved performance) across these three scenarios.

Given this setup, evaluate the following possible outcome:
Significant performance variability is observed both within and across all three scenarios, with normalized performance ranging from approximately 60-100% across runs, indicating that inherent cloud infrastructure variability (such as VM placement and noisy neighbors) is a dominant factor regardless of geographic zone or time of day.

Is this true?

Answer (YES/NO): NO